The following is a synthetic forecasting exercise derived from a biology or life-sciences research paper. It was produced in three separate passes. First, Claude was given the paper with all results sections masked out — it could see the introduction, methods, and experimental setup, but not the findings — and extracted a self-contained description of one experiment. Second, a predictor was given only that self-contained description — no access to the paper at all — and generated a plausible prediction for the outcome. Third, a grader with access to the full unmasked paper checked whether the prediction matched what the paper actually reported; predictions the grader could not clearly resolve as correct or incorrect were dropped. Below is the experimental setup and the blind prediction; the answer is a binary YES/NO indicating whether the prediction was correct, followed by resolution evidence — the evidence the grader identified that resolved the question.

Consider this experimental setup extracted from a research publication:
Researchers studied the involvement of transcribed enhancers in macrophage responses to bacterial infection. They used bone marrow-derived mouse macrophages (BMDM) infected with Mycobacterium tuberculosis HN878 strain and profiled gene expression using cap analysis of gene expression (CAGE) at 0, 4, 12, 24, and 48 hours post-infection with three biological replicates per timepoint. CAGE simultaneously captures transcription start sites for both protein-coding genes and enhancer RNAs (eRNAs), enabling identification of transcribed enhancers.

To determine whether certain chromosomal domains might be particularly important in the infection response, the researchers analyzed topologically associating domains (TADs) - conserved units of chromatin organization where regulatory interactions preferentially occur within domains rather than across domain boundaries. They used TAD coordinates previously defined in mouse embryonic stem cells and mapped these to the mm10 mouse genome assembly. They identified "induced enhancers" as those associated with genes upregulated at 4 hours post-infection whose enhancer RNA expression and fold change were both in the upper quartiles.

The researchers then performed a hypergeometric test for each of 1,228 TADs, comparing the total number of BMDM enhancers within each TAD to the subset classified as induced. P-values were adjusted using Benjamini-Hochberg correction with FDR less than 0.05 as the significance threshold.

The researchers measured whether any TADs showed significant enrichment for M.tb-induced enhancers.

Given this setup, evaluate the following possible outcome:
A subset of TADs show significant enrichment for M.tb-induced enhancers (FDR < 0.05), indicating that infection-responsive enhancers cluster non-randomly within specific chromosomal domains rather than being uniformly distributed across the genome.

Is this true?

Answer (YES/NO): YES